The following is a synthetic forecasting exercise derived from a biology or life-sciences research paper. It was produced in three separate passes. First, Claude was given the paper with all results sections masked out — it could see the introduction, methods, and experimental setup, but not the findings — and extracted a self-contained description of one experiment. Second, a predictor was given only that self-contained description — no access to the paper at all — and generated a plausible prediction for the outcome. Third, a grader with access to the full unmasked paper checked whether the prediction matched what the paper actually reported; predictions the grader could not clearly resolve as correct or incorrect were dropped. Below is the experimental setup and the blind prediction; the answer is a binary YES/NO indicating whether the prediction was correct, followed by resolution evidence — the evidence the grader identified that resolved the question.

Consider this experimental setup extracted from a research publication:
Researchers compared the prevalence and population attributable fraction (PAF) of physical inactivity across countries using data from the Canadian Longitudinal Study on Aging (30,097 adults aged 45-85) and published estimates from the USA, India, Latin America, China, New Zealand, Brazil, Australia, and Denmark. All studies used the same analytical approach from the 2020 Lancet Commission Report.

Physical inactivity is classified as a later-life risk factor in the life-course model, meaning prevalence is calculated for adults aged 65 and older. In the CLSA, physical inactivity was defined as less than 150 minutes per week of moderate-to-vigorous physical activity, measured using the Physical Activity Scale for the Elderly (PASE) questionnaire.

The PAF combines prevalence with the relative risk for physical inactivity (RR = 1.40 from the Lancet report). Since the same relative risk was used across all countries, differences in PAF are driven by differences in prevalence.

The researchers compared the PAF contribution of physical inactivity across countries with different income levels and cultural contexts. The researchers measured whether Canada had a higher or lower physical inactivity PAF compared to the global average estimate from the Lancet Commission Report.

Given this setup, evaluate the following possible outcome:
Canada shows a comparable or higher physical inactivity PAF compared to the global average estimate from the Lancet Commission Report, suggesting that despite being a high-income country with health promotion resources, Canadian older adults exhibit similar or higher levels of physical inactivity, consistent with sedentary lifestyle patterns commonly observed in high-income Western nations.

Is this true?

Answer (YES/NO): YES